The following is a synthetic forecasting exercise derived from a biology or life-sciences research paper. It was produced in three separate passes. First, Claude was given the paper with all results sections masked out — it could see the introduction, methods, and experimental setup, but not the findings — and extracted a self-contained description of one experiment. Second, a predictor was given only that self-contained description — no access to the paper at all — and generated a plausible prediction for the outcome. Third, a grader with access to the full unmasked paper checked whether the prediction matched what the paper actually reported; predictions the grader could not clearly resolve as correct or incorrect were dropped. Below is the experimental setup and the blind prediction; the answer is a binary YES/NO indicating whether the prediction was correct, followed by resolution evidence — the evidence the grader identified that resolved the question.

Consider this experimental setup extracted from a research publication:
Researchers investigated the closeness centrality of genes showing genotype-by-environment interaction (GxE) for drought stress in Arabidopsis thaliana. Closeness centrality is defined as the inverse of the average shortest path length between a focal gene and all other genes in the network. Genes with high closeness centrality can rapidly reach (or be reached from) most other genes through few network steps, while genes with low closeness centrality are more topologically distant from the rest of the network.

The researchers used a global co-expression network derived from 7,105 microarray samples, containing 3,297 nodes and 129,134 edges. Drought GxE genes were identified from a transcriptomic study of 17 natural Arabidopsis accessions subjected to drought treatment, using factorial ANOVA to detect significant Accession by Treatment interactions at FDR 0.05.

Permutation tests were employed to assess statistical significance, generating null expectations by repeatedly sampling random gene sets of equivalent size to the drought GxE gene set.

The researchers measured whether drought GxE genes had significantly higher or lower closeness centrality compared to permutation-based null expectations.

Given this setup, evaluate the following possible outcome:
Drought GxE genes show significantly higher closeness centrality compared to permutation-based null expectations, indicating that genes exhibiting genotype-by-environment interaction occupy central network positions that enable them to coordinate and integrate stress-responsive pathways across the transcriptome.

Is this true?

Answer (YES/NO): NO